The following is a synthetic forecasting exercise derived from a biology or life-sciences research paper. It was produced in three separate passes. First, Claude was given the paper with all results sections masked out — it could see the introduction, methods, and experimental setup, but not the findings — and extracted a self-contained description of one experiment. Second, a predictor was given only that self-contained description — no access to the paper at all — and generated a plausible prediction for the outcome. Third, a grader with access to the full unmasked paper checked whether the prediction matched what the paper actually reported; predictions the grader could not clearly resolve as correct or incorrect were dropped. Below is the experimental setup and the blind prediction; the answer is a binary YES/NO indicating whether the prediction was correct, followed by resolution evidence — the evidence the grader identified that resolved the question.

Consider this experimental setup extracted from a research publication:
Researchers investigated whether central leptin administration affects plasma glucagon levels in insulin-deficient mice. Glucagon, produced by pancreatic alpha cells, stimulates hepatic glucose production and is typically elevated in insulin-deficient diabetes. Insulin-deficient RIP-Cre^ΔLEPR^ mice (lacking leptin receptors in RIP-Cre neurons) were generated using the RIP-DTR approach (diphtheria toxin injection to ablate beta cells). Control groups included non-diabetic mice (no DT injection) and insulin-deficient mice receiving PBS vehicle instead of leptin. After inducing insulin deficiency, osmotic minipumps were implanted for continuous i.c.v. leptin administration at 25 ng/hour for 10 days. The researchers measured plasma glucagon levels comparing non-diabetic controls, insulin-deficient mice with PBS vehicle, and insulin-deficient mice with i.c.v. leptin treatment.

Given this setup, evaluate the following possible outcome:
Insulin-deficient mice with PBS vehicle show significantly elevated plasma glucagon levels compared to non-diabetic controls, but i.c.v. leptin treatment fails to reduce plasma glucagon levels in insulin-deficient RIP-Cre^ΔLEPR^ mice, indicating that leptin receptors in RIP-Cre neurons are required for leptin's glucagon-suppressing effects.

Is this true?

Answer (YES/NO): NO